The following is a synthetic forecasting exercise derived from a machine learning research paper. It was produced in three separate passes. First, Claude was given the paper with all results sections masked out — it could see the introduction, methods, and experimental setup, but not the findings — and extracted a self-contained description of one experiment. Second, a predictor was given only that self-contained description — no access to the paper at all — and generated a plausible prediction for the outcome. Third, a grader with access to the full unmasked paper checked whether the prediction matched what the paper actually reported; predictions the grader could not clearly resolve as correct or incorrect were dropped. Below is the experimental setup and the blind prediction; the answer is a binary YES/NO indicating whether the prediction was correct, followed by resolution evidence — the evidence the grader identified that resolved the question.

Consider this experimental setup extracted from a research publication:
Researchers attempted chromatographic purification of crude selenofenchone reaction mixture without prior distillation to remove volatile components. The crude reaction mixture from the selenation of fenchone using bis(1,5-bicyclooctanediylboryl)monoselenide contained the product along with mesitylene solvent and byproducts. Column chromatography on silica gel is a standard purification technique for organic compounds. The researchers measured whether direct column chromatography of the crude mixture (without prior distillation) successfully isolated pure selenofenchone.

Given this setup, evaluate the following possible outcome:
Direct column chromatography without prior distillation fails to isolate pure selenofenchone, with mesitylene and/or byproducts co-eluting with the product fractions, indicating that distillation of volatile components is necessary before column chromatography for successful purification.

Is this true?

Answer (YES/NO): NO